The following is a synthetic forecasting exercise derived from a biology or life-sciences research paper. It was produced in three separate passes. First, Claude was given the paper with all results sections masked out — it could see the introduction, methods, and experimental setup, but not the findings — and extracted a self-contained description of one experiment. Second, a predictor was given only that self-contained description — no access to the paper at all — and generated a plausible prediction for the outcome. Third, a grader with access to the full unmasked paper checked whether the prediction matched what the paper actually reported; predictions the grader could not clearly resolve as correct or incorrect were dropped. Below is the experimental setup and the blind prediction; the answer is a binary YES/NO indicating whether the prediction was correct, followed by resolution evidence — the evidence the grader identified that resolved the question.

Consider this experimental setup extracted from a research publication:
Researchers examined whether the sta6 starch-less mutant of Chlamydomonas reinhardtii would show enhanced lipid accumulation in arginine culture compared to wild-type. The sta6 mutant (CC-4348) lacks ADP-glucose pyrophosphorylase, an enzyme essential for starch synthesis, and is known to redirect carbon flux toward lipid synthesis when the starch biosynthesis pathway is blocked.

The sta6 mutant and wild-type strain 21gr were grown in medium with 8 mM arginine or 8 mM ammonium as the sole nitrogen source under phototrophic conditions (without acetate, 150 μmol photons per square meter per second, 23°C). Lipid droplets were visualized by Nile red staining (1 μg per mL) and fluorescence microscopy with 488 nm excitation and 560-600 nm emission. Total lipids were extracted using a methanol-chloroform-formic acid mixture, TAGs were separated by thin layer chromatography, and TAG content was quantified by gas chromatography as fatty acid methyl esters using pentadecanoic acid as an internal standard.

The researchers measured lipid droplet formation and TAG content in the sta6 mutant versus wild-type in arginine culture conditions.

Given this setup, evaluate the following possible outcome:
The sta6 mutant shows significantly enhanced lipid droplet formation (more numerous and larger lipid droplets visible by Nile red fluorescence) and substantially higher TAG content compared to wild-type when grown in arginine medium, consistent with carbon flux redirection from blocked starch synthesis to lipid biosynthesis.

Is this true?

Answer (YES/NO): YES